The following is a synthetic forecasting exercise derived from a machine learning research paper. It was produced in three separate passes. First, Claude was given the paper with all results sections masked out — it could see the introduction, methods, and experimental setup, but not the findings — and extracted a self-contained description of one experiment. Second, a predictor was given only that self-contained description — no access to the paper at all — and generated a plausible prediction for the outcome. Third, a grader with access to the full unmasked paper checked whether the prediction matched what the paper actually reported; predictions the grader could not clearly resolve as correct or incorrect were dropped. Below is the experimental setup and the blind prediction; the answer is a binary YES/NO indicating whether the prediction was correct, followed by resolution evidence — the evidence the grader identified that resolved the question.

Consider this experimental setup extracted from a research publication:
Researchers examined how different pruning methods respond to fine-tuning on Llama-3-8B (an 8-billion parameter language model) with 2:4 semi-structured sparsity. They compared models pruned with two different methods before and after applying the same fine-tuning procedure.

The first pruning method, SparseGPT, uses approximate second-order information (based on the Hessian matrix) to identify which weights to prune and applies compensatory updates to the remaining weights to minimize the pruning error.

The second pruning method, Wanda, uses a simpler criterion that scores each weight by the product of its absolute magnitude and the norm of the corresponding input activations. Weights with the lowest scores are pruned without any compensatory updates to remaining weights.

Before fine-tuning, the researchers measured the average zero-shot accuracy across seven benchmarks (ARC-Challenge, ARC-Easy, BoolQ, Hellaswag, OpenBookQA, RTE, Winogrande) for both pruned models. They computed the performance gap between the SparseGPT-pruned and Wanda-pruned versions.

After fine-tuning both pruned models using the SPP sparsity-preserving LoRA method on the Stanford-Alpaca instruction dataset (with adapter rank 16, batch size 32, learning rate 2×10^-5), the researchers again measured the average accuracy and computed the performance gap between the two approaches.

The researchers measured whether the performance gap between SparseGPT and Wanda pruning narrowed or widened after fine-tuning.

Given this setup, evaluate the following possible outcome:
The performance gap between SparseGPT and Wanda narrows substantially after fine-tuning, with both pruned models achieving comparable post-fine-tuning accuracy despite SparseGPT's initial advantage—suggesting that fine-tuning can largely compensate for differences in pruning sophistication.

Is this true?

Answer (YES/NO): YES